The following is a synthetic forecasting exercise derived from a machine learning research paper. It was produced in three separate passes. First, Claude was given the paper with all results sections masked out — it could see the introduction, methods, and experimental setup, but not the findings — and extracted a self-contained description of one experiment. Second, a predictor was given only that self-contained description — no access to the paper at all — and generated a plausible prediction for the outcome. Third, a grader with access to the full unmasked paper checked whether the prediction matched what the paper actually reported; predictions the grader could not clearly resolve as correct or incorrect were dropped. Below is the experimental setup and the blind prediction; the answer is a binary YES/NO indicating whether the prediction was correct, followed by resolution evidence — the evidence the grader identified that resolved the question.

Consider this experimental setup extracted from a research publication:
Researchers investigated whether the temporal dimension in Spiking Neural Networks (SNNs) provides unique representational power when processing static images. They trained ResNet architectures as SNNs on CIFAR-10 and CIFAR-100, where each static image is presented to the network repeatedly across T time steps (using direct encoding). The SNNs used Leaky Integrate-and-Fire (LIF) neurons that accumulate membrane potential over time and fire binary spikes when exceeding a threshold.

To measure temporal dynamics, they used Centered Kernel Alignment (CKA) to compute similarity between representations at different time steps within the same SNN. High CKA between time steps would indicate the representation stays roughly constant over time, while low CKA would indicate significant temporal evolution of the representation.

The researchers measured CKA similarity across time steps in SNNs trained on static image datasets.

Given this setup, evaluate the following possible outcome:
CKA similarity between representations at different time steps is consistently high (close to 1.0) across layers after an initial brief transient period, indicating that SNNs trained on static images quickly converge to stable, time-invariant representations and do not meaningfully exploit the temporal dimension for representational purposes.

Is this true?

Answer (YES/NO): NO